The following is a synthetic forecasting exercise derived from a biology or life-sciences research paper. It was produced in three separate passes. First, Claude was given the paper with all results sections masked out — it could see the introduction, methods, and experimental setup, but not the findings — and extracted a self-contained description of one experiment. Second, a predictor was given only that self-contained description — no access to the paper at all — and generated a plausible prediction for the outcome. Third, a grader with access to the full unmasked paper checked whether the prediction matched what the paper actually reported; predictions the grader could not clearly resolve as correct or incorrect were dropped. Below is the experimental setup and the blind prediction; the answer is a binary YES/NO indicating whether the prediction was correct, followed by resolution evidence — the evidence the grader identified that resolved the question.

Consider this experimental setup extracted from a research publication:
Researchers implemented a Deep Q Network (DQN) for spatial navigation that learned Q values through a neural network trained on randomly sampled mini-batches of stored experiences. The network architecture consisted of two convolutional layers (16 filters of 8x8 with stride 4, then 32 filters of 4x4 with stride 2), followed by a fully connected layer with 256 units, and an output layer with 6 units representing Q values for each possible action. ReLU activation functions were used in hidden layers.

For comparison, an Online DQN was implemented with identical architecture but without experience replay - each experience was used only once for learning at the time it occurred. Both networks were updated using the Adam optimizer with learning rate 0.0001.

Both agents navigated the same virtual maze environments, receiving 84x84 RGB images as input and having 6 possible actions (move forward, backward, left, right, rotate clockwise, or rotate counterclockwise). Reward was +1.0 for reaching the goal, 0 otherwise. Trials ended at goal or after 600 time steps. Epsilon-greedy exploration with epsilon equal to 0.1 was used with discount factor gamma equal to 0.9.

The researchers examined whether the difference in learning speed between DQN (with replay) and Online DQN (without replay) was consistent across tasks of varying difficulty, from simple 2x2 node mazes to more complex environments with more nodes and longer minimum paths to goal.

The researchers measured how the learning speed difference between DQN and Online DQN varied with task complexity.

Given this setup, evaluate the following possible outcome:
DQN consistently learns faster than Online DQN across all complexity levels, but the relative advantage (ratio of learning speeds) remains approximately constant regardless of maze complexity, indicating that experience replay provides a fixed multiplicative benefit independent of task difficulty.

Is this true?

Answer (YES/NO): NO